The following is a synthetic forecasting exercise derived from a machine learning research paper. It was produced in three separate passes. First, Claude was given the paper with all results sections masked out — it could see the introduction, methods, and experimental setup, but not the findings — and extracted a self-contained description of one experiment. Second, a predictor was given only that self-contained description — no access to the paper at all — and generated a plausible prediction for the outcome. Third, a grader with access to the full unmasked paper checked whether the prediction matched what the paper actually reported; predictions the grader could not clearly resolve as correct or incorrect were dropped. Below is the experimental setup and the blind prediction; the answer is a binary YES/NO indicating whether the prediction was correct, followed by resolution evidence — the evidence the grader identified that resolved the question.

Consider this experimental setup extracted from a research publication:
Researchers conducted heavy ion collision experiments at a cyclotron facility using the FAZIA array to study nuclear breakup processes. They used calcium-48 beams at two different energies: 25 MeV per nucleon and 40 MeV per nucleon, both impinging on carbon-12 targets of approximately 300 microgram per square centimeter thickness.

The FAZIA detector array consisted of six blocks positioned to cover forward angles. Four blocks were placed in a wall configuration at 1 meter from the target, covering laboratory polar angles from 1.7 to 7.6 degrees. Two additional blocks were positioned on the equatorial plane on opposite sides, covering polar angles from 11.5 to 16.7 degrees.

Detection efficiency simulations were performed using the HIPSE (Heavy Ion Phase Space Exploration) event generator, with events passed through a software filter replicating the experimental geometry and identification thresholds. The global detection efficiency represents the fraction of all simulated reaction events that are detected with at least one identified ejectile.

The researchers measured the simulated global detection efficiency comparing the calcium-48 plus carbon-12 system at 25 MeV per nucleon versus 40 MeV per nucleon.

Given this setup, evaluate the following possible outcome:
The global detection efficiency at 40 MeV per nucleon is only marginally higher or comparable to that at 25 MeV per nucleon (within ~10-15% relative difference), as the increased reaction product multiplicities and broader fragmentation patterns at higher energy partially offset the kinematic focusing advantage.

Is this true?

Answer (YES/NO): NO